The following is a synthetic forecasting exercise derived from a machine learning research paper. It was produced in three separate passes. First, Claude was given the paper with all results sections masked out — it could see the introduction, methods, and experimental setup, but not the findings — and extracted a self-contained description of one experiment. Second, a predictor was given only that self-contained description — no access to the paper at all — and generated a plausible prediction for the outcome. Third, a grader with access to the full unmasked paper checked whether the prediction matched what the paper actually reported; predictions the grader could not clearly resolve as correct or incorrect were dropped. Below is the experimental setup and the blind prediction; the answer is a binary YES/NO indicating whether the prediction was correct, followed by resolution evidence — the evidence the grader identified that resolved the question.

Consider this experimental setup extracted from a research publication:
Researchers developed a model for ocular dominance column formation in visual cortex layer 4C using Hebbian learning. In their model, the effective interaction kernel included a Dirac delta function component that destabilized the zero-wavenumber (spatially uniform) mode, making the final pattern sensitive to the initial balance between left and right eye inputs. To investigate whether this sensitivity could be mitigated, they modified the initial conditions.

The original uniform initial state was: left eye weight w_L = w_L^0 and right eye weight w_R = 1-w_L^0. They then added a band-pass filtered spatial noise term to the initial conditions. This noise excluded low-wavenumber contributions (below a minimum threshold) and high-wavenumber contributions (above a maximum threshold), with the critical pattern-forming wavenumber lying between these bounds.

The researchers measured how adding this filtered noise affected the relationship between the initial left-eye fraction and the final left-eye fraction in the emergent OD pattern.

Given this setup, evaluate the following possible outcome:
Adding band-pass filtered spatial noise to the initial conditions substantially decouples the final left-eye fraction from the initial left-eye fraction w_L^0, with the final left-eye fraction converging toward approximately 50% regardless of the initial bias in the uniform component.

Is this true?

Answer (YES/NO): NO